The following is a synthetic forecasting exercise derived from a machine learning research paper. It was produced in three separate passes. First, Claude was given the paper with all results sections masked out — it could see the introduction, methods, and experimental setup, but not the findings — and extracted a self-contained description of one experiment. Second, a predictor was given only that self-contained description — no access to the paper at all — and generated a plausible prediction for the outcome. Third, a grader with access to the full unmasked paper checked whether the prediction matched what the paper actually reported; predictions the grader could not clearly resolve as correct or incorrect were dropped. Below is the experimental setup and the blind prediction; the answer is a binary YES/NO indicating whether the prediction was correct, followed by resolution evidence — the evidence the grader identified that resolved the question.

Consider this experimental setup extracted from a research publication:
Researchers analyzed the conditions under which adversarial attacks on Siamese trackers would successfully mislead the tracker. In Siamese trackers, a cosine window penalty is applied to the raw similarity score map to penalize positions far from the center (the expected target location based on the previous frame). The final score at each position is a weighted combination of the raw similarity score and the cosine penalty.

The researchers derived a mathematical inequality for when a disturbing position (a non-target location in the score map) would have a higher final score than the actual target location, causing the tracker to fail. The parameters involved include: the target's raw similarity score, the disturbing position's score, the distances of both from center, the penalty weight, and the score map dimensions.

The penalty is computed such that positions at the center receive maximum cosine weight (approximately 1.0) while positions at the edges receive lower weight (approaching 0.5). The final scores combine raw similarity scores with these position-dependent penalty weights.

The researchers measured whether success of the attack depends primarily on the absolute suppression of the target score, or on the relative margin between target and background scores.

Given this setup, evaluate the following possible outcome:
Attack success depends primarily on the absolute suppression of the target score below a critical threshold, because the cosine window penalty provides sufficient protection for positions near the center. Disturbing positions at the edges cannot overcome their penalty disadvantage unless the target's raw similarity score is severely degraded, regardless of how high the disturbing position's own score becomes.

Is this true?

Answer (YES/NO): NO